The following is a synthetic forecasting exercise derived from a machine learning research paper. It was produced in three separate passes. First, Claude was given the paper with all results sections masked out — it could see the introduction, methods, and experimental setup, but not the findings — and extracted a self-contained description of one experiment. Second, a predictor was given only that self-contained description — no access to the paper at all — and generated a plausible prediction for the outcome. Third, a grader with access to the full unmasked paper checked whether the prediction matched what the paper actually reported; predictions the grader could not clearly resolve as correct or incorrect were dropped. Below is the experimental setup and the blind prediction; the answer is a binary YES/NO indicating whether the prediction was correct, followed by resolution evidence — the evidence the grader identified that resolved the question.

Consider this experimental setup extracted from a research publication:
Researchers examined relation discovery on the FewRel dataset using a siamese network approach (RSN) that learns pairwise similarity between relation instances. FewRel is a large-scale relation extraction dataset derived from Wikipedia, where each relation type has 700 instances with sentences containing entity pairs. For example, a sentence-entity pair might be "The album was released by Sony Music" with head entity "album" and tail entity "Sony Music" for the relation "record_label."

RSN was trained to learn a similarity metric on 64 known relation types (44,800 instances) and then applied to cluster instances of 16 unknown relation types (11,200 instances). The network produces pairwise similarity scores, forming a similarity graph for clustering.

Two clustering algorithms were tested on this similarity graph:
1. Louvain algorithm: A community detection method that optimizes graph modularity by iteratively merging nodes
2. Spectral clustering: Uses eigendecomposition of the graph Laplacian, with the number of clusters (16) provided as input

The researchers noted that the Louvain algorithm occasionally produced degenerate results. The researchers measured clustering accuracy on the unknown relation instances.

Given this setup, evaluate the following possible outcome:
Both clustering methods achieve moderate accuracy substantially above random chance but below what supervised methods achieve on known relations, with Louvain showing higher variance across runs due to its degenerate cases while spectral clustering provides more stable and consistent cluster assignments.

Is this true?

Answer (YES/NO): NO